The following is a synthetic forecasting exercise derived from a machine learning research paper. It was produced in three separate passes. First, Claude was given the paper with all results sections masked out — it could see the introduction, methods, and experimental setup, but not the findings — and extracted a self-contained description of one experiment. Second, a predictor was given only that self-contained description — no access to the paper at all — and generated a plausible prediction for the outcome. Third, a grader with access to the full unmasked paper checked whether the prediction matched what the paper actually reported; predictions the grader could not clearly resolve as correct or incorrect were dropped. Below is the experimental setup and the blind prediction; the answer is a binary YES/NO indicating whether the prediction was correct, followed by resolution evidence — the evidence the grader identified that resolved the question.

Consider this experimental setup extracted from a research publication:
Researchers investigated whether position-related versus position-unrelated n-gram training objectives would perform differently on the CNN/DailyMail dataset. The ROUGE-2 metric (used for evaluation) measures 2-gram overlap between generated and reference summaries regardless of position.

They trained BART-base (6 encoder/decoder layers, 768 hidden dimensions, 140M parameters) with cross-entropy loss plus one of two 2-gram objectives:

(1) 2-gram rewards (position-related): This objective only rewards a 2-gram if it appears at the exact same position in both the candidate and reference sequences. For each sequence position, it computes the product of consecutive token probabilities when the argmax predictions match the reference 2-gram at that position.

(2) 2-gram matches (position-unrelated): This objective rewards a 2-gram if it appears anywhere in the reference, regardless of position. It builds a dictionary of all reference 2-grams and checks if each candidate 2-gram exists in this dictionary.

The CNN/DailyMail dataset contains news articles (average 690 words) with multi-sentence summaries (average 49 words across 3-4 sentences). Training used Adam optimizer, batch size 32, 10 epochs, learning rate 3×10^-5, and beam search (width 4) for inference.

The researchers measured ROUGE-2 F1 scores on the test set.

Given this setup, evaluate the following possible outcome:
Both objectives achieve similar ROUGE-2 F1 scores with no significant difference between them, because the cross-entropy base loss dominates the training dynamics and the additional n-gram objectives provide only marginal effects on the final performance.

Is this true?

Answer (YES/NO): NO